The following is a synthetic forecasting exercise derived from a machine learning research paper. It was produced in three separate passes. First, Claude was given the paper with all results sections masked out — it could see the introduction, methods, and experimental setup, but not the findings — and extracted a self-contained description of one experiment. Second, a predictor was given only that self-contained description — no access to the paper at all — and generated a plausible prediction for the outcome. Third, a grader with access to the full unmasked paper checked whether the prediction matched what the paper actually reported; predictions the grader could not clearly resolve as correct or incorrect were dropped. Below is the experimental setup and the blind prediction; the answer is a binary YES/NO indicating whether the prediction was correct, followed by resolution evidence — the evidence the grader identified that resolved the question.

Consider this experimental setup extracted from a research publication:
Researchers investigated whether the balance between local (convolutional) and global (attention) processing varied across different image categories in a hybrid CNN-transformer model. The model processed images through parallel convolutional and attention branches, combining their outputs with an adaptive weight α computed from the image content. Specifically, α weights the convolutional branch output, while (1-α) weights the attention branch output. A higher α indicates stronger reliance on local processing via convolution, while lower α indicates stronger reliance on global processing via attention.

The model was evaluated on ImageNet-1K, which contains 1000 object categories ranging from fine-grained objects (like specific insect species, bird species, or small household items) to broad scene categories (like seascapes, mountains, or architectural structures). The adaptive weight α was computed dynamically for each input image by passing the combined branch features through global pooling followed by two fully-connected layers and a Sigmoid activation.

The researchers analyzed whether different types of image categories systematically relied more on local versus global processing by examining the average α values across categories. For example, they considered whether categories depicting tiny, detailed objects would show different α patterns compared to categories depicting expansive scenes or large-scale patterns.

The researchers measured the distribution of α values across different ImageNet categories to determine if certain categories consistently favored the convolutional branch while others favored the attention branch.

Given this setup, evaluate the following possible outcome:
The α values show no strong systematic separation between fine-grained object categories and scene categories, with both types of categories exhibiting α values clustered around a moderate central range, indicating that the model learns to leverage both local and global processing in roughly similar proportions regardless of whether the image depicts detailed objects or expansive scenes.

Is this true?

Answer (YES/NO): NO